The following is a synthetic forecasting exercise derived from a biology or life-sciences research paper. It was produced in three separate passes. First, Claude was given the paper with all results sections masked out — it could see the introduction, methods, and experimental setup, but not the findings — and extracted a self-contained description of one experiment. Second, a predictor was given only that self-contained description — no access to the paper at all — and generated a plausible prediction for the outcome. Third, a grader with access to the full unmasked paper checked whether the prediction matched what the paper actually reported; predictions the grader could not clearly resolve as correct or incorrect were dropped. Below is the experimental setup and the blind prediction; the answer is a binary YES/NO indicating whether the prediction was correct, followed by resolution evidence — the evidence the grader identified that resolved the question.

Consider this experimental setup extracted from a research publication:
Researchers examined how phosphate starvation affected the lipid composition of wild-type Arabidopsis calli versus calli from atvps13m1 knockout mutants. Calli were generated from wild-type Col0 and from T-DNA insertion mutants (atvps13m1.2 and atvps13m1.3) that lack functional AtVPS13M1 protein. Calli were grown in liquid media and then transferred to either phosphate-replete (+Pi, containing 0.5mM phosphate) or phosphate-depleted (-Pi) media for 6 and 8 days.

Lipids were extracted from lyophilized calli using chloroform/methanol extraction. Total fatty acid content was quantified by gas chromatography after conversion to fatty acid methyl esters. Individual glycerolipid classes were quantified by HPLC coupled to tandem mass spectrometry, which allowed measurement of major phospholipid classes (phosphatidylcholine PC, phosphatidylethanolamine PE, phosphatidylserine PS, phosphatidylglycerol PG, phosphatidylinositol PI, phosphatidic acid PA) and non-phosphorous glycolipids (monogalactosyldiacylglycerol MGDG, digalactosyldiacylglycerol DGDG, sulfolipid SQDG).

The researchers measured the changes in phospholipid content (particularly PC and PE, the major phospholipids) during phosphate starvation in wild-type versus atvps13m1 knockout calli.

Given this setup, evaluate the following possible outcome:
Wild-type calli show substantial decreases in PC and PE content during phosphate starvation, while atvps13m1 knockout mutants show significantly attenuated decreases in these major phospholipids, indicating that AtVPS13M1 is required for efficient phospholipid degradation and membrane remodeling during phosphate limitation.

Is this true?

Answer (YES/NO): YES